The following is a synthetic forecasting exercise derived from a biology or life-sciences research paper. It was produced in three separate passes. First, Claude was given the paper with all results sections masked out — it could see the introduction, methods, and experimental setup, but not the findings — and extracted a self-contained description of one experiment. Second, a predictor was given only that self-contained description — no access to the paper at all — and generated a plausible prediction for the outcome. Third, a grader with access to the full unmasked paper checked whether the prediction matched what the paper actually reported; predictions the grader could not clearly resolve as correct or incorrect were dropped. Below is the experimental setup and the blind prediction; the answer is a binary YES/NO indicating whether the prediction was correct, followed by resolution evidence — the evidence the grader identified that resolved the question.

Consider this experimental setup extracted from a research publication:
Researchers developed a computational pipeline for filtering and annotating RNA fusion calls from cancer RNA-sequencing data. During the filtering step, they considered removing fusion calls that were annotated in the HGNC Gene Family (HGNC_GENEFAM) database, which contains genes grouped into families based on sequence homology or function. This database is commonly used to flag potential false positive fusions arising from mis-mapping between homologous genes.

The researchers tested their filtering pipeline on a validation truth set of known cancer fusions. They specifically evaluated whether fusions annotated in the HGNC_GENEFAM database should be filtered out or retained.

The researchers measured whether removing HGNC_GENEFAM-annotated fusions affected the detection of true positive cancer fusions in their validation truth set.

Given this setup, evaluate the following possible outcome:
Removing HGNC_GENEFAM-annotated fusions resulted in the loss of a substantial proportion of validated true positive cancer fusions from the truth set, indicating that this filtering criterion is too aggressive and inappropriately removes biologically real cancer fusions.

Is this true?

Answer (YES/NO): YES